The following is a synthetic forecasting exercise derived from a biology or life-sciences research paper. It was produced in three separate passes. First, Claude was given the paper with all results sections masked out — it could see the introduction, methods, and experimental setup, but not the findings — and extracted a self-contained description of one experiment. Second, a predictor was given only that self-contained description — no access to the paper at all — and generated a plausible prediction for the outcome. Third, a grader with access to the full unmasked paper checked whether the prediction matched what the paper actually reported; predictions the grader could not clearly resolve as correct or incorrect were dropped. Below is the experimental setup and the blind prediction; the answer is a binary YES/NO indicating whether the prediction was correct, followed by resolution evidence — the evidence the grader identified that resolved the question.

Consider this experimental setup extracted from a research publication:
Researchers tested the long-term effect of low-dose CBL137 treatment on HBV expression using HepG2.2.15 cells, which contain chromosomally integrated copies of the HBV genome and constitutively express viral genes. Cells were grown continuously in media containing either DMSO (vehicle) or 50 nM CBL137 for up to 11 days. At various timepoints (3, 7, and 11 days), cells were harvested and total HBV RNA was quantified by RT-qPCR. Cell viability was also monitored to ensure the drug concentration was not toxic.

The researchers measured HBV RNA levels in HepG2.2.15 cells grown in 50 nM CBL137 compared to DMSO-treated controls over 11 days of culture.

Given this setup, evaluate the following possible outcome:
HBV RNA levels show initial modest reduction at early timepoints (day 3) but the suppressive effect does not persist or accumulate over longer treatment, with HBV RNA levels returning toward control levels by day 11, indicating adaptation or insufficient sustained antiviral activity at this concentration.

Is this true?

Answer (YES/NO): NO